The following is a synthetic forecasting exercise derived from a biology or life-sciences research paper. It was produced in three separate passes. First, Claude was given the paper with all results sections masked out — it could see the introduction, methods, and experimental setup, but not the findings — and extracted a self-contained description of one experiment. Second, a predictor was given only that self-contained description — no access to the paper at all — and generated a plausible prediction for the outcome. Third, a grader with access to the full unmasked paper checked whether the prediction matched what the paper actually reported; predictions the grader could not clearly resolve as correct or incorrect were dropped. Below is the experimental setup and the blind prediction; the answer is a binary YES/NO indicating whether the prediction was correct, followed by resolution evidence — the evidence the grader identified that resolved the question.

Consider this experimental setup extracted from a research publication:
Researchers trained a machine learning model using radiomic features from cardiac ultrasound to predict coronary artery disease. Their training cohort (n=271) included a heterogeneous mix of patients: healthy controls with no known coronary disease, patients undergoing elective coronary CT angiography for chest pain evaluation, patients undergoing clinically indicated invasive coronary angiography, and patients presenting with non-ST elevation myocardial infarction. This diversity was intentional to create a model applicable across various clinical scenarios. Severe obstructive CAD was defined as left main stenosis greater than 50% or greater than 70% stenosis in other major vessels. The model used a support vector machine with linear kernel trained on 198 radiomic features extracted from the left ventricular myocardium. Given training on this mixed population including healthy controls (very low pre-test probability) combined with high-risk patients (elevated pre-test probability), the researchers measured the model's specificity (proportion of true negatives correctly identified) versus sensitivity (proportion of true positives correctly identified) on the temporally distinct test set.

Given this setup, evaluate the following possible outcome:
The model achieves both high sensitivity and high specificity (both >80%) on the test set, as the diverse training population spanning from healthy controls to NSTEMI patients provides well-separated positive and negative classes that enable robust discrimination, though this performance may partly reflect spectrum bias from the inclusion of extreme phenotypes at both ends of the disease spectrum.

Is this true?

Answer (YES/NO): NO